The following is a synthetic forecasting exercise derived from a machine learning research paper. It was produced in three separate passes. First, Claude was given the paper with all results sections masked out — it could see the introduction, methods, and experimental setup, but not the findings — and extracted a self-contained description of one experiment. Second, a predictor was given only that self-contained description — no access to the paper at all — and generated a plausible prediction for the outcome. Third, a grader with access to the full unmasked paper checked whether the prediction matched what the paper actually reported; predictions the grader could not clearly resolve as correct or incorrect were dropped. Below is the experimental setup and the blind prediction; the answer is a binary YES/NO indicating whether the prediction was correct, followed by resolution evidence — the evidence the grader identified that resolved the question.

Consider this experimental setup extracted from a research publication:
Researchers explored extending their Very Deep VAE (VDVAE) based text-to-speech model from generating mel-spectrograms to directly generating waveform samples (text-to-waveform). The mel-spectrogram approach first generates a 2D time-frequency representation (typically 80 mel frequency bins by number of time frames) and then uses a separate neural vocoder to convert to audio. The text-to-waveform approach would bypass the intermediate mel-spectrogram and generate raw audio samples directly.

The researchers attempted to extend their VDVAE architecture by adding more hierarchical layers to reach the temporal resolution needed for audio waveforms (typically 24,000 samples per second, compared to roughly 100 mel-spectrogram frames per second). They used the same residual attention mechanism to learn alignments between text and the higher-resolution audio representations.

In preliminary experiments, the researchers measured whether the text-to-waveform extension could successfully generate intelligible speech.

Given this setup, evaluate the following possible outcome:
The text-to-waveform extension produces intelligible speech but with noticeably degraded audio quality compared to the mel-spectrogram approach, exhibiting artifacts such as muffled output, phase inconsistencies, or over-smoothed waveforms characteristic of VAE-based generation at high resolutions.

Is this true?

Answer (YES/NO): NO